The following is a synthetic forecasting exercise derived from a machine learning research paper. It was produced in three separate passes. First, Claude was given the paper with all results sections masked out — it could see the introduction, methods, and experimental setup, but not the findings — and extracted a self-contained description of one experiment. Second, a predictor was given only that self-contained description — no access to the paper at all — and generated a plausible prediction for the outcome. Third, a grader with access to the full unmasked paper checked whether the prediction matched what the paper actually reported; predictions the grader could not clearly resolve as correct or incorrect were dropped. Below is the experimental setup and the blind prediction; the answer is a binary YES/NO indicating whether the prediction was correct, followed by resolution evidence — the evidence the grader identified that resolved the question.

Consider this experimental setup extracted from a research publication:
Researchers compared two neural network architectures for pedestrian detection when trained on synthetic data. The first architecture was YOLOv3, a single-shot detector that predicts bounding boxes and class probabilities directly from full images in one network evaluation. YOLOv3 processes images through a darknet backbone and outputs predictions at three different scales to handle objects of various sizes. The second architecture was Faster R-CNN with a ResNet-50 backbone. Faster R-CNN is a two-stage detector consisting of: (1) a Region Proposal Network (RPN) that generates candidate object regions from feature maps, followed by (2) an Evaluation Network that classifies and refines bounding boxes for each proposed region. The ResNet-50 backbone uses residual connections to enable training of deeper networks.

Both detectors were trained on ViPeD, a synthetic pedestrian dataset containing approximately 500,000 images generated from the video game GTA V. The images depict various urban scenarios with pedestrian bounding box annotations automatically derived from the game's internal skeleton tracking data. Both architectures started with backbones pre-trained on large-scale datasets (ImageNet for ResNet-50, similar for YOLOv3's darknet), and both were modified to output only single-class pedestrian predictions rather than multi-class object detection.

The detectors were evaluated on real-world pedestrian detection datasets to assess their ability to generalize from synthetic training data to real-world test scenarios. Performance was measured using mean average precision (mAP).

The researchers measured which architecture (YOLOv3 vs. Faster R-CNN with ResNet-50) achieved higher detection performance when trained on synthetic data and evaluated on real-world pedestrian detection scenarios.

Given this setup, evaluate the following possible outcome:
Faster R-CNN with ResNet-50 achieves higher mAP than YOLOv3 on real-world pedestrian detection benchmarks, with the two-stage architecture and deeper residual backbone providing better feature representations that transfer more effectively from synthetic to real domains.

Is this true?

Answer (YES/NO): YES